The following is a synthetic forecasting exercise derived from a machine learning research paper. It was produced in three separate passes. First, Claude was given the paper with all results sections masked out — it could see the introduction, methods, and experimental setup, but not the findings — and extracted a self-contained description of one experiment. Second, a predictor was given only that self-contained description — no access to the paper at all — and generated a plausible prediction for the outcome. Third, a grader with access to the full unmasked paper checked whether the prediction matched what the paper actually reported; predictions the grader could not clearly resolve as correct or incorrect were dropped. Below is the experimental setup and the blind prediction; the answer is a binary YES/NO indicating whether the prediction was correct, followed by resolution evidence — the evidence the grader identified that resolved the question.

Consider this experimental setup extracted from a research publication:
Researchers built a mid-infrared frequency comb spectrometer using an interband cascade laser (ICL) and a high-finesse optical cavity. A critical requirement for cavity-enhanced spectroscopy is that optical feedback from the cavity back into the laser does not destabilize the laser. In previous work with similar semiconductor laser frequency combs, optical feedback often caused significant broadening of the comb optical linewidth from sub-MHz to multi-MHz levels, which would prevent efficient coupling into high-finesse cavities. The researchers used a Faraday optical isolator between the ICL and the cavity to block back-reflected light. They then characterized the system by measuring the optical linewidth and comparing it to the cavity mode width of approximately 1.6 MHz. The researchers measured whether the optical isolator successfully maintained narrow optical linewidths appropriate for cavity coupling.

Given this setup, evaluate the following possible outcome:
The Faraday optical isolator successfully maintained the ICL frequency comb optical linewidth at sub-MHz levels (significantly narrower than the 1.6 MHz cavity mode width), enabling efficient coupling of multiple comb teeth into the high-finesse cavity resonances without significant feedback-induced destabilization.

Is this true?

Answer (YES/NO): YES